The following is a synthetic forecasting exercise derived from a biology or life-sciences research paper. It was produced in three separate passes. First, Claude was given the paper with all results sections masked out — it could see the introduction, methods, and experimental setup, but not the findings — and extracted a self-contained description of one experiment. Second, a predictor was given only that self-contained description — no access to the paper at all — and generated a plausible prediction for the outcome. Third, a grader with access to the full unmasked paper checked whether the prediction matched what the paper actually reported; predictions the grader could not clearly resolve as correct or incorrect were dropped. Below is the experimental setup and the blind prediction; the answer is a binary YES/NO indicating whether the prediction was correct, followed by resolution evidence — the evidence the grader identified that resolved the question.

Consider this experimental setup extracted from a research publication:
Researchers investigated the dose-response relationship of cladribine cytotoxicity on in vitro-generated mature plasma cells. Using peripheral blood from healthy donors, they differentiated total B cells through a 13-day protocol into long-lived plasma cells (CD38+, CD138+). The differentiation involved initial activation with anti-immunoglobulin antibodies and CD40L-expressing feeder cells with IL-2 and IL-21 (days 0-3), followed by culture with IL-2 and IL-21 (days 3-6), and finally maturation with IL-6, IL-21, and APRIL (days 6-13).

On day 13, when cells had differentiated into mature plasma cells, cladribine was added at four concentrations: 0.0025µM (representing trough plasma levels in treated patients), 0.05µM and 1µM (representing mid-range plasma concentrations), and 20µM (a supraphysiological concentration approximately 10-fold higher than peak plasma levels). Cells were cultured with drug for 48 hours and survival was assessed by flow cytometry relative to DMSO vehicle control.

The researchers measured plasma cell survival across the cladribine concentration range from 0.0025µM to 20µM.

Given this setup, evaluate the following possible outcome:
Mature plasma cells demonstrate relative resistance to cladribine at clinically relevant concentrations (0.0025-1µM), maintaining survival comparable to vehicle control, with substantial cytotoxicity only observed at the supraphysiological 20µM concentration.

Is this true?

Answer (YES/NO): YES